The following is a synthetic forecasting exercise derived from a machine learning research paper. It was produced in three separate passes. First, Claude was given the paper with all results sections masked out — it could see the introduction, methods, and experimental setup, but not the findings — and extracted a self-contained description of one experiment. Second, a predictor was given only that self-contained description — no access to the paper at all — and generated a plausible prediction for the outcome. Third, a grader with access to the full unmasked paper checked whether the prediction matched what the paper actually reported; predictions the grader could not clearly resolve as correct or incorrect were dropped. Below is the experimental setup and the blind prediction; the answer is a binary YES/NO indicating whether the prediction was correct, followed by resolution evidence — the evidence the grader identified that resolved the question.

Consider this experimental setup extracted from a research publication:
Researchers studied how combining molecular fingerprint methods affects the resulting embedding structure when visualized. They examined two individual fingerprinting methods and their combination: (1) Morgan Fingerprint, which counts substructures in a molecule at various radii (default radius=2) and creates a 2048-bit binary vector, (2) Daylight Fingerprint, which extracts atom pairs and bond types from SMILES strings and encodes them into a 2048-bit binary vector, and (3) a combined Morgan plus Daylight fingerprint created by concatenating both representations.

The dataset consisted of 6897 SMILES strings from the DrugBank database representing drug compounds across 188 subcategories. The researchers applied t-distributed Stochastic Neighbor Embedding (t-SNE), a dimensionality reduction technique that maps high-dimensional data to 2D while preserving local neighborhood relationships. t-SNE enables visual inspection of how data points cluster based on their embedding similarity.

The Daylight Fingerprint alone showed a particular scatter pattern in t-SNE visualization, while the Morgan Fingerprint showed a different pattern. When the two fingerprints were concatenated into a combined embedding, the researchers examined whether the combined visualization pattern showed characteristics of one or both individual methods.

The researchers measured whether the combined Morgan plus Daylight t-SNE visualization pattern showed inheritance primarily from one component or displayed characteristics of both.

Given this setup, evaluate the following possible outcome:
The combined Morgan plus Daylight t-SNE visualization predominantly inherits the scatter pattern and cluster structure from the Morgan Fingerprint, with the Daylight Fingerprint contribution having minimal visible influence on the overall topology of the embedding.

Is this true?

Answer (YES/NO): NO